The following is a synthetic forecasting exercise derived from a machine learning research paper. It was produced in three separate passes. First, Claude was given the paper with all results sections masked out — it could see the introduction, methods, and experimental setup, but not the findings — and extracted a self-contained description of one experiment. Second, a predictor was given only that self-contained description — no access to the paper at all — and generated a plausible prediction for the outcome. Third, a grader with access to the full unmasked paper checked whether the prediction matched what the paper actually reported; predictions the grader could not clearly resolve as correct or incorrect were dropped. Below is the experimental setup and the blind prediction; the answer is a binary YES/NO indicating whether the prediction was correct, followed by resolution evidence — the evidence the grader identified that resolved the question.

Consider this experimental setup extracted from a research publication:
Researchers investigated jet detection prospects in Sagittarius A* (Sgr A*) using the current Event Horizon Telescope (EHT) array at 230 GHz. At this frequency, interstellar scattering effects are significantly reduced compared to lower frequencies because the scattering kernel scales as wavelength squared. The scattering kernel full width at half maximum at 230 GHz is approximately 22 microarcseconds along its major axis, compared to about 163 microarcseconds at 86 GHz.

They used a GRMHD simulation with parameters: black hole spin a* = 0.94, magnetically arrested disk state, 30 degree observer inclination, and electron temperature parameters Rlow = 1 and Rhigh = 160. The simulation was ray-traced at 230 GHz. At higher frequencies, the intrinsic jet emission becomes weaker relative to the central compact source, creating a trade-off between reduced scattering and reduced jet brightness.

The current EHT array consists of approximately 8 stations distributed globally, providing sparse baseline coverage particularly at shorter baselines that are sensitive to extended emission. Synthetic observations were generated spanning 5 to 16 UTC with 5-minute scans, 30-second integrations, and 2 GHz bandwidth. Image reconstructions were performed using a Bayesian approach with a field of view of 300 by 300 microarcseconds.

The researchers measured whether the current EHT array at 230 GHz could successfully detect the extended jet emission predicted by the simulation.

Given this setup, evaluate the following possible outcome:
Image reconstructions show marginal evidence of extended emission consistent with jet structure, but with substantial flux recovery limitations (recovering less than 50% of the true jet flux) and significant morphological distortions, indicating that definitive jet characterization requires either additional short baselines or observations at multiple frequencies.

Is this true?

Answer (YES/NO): NO